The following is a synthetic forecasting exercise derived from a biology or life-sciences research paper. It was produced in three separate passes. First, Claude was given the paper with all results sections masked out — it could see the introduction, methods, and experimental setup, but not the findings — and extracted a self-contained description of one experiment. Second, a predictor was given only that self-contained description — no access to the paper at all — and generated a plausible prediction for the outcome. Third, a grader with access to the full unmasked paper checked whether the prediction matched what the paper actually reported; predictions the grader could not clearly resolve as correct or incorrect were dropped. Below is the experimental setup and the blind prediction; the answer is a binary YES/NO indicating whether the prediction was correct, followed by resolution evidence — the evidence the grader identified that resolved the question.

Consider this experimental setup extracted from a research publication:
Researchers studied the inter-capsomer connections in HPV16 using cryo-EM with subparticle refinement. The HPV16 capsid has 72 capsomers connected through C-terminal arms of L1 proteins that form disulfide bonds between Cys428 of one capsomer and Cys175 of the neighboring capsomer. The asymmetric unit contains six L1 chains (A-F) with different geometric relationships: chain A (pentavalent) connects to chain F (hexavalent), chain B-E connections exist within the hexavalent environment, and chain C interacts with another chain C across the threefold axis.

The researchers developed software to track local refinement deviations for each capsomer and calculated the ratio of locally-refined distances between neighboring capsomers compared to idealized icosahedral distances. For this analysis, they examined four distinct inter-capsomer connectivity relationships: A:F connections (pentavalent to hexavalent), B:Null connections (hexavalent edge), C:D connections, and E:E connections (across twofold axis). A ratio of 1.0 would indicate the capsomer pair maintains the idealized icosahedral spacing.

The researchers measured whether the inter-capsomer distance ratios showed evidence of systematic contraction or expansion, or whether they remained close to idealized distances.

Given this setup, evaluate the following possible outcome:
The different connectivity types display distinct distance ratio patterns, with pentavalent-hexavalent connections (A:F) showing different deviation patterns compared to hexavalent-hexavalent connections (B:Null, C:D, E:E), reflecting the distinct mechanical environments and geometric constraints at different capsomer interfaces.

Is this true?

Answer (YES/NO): NO